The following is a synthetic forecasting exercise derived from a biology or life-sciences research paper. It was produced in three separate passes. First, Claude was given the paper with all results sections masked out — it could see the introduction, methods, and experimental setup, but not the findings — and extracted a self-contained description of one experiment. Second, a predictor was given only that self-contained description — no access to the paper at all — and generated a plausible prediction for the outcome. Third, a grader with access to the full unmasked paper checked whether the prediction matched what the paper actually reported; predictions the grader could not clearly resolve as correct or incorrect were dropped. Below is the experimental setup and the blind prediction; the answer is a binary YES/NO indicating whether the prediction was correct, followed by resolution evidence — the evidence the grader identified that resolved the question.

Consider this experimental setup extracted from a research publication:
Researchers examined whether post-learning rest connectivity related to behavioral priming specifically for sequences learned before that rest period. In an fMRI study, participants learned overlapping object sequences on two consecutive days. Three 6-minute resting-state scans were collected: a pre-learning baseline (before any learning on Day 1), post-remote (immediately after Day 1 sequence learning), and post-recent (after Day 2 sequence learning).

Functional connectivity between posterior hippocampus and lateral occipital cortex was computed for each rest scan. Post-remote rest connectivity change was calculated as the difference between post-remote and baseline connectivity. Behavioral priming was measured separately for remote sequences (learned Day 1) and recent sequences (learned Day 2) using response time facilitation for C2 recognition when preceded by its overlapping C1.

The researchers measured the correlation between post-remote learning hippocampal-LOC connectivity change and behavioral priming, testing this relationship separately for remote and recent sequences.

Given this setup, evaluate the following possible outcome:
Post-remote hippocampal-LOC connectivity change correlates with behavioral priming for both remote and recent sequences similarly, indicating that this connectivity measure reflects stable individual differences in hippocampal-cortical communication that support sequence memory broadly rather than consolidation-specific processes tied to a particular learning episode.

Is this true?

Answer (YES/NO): NO